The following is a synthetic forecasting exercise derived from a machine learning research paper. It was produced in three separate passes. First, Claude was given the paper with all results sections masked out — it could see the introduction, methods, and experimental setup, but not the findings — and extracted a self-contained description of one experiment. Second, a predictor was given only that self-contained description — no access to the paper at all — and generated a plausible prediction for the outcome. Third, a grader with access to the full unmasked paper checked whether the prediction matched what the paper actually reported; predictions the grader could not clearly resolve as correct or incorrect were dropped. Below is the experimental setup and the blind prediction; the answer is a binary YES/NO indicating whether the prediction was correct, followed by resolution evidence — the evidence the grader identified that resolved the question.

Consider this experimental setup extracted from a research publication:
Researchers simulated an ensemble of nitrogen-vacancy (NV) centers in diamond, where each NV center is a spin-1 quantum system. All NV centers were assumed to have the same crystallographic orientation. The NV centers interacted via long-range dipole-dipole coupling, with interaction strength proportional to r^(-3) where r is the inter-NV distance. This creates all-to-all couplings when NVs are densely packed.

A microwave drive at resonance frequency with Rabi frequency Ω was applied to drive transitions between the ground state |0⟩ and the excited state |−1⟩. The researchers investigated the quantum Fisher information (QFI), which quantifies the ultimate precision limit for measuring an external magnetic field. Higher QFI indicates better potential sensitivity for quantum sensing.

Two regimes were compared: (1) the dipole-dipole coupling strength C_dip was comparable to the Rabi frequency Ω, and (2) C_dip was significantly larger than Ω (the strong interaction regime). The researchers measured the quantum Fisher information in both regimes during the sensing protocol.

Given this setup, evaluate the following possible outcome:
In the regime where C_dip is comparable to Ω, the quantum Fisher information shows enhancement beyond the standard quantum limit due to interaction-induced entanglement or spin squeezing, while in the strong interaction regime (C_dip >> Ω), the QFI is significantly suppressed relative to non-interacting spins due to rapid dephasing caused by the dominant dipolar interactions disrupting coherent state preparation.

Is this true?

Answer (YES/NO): NO